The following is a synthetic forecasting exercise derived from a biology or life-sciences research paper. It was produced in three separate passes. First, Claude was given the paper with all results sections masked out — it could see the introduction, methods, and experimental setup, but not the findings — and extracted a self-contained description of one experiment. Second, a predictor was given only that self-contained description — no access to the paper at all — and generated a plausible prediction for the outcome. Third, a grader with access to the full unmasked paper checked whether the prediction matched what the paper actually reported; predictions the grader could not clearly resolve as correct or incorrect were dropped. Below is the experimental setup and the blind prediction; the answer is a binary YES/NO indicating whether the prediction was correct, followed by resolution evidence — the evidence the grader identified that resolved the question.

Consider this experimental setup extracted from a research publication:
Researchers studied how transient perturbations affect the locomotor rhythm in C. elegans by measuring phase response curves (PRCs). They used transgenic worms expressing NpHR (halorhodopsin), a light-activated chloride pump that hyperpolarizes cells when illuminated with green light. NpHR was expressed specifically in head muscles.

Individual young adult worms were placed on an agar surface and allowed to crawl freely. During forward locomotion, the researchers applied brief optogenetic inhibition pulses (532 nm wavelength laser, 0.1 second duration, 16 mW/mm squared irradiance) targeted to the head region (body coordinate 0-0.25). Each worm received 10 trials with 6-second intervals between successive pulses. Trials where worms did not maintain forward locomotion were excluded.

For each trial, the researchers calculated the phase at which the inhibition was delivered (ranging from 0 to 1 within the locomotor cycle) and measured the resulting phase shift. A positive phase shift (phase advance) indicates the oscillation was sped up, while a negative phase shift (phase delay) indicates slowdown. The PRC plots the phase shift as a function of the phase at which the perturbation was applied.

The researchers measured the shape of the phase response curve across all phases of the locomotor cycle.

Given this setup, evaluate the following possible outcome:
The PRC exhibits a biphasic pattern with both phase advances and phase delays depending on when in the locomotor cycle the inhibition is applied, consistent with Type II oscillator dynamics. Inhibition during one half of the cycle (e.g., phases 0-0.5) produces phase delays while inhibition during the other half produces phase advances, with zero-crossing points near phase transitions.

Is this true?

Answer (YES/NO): NO